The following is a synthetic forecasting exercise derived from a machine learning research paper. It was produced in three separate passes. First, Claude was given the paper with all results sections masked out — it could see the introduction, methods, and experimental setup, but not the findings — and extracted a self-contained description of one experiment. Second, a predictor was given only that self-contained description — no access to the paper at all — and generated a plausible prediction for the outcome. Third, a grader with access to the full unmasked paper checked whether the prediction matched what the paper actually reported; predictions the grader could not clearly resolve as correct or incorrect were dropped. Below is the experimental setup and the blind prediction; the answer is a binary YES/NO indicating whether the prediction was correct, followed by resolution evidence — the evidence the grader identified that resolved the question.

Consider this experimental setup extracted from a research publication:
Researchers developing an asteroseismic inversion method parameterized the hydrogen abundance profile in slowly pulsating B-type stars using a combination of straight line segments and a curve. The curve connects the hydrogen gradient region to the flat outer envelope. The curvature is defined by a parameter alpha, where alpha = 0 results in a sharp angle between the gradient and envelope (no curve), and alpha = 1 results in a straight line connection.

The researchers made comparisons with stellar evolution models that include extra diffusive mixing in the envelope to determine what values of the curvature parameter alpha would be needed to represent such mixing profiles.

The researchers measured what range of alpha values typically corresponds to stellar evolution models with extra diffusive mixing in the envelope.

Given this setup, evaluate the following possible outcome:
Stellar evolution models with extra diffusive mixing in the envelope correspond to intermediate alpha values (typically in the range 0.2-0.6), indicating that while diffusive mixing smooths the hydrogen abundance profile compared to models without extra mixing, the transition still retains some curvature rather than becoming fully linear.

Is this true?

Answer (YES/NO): NO